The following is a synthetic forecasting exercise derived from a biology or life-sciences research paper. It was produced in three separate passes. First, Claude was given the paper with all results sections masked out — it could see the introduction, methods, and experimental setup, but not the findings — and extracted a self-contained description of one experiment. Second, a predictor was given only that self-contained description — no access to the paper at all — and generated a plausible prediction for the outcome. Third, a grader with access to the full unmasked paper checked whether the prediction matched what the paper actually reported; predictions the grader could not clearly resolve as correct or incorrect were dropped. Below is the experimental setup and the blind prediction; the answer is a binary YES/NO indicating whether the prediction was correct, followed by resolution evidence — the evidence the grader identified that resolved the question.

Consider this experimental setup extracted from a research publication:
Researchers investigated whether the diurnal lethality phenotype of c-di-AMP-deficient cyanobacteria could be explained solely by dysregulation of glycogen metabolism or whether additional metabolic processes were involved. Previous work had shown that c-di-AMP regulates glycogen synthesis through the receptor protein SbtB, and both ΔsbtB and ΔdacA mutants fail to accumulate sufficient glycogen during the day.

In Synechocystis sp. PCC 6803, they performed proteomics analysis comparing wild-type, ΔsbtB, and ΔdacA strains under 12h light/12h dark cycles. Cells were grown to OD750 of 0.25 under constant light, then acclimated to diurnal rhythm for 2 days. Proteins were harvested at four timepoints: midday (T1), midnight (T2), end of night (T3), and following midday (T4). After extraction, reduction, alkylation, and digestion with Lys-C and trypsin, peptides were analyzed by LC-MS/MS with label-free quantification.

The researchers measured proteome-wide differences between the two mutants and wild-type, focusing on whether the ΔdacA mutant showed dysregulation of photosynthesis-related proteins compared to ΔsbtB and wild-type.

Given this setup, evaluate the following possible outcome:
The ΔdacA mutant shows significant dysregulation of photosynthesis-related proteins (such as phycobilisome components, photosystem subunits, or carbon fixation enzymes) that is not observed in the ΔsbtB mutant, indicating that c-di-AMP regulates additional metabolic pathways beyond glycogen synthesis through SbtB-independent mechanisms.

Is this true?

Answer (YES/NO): YES